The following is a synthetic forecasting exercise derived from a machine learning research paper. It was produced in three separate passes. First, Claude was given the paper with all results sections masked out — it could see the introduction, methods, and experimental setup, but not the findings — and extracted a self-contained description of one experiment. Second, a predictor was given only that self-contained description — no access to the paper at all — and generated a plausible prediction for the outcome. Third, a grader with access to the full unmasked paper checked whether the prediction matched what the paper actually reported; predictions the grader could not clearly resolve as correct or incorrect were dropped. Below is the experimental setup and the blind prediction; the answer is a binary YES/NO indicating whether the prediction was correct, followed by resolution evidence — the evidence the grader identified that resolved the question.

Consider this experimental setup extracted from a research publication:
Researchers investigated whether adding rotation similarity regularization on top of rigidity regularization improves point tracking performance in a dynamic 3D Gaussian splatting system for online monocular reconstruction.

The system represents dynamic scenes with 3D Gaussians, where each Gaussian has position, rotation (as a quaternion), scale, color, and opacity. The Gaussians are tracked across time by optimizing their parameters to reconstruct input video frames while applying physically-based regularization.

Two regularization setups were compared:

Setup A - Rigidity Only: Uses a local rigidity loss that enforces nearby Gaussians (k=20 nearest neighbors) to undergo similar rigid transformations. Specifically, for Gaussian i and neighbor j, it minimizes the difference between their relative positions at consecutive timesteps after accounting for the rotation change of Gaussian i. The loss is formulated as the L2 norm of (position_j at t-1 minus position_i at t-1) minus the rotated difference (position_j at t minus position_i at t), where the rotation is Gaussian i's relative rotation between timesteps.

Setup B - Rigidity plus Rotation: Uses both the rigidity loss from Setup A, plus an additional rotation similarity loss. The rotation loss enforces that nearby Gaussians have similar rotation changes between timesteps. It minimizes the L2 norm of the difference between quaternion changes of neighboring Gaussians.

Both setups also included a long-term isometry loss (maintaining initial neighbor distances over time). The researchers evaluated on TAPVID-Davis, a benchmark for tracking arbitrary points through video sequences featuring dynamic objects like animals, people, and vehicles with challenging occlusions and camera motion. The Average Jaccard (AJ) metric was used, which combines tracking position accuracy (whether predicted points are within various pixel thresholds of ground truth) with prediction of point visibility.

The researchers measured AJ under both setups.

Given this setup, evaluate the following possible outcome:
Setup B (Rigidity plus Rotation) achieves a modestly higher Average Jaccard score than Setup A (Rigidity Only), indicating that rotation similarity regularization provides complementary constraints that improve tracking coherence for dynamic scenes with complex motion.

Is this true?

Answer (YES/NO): YES